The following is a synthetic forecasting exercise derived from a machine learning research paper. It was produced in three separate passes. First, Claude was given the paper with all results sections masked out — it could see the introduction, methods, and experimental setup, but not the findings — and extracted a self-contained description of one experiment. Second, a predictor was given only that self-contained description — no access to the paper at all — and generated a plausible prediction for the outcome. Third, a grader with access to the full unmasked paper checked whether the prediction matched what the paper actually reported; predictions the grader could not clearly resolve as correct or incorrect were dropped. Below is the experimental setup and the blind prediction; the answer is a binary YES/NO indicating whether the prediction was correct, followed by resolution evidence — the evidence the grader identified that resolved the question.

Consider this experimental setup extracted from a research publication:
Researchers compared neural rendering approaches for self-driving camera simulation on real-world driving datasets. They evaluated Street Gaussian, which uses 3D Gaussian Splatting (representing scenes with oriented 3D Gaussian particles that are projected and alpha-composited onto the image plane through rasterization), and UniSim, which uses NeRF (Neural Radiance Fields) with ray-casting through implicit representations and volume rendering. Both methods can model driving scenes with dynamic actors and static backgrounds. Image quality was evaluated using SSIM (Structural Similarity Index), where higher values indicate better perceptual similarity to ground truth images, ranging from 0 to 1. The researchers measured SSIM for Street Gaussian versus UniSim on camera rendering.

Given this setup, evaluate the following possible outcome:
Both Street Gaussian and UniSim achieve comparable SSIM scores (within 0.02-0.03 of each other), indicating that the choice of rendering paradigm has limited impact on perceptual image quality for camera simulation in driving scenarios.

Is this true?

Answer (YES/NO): NO